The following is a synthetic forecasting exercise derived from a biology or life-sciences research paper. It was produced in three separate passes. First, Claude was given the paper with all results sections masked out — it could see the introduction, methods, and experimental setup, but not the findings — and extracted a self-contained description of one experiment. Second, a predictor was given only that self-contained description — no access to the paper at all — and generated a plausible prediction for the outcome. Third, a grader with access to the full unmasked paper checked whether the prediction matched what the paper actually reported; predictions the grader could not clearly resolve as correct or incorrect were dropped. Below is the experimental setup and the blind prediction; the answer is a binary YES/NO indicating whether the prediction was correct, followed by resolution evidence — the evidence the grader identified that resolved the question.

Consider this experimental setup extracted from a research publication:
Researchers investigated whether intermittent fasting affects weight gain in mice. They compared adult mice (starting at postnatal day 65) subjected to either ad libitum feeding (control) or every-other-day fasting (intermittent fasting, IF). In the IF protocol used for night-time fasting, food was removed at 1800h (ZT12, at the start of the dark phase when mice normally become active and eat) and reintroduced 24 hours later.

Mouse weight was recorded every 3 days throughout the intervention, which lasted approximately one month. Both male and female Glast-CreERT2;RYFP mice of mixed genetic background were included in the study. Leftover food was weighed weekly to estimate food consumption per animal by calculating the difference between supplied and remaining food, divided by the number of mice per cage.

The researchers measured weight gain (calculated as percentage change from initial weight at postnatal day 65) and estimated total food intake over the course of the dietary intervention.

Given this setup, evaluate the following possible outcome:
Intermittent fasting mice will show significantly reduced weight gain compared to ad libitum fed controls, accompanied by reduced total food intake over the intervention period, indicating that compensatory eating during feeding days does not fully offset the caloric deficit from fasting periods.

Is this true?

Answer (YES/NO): NO